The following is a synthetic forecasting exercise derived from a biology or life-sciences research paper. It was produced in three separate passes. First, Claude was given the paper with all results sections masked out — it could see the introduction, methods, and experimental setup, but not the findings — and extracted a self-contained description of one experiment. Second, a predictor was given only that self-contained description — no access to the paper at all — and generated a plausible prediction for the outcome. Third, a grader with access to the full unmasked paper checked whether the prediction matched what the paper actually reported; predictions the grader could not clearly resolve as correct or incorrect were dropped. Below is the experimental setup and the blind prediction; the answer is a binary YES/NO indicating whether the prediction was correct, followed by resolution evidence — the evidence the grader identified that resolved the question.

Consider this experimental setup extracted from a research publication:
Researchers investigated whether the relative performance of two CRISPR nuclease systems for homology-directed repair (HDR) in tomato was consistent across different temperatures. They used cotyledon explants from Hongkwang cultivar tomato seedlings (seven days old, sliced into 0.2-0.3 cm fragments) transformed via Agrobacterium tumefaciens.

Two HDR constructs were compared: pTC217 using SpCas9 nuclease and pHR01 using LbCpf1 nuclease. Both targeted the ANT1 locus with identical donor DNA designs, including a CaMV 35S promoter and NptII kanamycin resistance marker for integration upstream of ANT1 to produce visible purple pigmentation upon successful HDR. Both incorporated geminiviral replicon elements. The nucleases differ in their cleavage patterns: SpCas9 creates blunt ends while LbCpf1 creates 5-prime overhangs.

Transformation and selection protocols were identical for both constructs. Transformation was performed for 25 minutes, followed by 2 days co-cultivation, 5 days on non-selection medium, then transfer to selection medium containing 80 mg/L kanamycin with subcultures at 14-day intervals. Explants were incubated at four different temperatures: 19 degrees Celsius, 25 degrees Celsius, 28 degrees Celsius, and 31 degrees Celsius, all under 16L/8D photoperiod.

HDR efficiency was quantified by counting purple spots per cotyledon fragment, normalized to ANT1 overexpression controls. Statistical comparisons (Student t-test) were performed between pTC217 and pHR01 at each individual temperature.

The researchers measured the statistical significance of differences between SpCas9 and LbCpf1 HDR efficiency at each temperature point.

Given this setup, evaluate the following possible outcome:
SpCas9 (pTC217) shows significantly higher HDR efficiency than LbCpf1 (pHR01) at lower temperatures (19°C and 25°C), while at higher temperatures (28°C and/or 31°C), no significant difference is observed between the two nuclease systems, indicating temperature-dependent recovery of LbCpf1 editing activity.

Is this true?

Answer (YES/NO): NO